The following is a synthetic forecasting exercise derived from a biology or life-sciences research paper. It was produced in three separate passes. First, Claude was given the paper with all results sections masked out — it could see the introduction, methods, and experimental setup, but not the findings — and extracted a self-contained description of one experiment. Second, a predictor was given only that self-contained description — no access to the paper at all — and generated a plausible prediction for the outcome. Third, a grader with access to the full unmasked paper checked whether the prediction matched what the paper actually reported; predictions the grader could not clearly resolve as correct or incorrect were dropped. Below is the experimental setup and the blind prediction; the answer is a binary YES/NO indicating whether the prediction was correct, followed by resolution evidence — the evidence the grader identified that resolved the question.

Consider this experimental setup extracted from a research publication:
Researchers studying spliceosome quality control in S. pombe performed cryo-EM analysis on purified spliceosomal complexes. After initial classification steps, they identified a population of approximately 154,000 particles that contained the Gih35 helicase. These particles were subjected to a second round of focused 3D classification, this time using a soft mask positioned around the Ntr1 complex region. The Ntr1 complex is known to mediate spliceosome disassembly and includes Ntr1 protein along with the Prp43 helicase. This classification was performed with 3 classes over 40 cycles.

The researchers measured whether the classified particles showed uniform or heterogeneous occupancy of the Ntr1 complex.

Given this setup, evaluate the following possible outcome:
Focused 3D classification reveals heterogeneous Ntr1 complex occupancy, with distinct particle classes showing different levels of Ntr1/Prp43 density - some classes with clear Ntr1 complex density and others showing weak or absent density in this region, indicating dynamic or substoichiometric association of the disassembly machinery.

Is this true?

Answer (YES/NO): YES